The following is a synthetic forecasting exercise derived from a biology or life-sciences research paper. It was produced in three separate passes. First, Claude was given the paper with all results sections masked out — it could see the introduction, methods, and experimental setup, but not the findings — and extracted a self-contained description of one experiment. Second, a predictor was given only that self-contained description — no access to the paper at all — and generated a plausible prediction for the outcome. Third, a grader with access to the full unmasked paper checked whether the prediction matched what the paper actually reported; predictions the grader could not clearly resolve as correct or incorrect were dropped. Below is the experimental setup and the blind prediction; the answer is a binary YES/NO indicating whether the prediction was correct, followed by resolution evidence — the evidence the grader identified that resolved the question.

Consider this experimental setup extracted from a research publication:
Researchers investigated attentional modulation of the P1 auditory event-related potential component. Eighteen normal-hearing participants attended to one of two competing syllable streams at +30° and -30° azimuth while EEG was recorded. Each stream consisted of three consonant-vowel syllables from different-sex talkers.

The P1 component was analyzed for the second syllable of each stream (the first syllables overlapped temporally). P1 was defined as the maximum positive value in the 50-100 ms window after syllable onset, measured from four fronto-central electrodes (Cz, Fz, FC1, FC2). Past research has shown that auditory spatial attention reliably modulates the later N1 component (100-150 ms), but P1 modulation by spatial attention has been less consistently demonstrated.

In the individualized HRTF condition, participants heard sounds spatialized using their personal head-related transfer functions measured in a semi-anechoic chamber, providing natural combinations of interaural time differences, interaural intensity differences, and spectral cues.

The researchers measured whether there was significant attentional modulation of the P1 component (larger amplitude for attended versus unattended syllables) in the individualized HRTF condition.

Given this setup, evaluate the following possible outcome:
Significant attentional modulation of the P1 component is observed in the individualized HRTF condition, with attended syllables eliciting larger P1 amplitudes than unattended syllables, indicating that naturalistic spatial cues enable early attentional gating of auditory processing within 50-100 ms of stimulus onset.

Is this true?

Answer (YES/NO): YES